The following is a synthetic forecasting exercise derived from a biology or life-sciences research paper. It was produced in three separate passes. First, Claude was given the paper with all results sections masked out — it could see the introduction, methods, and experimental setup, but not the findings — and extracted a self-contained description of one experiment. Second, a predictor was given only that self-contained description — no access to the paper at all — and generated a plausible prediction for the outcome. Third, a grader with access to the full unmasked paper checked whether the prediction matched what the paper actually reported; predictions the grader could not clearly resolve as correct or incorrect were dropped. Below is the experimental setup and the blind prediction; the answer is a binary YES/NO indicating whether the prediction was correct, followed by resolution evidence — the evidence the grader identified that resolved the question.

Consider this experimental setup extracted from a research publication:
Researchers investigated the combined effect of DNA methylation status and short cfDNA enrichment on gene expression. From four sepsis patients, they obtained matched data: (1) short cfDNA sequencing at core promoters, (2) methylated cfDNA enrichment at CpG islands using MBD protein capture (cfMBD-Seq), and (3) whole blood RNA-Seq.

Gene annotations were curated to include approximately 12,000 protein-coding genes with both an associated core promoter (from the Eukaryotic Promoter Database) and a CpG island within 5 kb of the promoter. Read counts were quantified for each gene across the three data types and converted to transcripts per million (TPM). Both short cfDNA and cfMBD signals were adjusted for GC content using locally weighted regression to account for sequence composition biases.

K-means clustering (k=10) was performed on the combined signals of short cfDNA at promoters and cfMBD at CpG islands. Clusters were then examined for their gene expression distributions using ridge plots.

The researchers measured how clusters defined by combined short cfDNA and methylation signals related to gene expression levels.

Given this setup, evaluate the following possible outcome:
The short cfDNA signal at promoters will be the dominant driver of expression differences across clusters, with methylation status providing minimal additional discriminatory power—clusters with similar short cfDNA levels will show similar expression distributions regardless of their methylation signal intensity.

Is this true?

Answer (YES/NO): NO